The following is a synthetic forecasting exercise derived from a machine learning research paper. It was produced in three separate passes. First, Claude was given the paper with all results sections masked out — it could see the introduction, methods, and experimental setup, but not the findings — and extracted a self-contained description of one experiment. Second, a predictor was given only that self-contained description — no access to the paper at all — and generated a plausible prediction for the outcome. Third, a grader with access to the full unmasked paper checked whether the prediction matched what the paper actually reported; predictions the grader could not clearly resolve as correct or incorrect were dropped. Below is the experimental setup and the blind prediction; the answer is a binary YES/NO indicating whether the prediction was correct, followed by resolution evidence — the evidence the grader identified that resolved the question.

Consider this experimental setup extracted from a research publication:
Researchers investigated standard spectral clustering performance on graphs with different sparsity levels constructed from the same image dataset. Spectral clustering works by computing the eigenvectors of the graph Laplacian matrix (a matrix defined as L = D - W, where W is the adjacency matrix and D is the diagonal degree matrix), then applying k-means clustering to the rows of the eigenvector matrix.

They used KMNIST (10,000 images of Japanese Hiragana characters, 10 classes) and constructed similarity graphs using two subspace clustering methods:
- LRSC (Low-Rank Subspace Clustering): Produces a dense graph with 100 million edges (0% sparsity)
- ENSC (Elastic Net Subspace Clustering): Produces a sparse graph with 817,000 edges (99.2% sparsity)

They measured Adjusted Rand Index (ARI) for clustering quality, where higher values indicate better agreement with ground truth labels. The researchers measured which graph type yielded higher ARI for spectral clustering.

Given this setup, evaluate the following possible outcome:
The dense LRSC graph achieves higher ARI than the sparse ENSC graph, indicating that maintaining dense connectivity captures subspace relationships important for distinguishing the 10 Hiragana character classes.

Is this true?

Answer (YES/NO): NO